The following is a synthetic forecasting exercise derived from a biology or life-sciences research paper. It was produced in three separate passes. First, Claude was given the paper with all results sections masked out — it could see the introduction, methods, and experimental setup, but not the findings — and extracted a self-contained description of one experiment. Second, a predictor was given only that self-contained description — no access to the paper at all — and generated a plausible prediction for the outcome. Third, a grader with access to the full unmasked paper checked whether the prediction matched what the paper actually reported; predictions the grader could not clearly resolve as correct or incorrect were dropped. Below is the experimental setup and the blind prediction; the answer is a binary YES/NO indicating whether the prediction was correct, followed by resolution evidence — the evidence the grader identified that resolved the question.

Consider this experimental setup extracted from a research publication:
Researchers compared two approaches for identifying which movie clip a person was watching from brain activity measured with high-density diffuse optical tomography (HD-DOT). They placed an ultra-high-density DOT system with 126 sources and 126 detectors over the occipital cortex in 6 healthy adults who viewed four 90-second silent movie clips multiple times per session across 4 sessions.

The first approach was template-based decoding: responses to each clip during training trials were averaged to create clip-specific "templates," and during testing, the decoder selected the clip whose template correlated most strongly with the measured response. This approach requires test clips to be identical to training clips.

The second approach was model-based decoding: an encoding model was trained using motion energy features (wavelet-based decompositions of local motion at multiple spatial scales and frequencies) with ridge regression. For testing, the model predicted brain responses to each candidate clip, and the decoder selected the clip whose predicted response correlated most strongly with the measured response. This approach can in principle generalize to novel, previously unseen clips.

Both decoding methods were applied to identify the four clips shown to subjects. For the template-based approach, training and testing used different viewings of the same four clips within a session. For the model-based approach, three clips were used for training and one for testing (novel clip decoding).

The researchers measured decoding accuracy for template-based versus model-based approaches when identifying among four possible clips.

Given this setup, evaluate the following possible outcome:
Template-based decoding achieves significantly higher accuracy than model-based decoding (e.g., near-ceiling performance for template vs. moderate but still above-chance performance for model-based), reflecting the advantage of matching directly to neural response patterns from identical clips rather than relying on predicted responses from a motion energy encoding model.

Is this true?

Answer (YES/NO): YES